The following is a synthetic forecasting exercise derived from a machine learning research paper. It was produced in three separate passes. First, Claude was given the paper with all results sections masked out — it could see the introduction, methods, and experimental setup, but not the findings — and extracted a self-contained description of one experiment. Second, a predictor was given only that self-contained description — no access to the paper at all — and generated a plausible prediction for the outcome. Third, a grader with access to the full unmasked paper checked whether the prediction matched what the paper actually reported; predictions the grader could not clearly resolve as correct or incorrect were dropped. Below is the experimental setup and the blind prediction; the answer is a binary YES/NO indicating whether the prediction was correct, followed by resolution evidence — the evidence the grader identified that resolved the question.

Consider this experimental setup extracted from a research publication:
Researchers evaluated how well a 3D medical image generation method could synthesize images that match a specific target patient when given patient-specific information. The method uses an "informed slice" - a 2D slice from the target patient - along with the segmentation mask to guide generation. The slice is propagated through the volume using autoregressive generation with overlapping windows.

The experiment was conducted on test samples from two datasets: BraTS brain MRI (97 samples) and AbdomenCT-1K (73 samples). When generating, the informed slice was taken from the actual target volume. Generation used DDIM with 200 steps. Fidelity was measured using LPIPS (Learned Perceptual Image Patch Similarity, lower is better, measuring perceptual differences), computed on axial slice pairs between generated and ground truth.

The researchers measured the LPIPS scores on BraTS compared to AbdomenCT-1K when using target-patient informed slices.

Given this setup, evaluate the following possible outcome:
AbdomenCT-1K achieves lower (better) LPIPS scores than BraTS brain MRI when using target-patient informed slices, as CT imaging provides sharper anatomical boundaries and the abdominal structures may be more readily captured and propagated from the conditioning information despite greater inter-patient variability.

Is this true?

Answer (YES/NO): NO